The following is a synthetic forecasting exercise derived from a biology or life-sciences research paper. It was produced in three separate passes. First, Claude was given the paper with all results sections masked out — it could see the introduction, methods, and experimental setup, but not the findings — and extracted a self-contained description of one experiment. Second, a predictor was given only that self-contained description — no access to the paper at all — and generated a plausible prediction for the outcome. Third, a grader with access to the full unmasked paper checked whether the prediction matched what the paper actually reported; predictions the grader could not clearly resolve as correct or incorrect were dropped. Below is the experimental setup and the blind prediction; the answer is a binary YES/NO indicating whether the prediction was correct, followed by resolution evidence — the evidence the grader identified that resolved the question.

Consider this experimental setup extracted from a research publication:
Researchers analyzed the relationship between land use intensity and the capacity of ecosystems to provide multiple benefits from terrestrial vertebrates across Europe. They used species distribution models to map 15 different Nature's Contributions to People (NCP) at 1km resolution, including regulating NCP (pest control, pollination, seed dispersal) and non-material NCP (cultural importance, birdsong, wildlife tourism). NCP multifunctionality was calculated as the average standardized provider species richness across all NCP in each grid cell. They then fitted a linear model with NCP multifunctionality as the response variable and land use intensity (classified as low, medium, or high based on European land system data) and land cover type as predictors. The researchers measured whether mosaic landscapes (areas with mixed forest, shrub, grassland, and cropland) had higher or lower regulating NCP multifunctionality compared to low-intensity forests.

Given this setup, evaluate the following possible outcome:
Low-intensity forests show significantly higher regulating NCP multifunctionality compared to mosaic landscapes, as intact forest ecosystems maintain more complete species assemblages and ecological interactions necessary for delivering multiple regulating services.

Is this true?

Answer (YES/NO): NO